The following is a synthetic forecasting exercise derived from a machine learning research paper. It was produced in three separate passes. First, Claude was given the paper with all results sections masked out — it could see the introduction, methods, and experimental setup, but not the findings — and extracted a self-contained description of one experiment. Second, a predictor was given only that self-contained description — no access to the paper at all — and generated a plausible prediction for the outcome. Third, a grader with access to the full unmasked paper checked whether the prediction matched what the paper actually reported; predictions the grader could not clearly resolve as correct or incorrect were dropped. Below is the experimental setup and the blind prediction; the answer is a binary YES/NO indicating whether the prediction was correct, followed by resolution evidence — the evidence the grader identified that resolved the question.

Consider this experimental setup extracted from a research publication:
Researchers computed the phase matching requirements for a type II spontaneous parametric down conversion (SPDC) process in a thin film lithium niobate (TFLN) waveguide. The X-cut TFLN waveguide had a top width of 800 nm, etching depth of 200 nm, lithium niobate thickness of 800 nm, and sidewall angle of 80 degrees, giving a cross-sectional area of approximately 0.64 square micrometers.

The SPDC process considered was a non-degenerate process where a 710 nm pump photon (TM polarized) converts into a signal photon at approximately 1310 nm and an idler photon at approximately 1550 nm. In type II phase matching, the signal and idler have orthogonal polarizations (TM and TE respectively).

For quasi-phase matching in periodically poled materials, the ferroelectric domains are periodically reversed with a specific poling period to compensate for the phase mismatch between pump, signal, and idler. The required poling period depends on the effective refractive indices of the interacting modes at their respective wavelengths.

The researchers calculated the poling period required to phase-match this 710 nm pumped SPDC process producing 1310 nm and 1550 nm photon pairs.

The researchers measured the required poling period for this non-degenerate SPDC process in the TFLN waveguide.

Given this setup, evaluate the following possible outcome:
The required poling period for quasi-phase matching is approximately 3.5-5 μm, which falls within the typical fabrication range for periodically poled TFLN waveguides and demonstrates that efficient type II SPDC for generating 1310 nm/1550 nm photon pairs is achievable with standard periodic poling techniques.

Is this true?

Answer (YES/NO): YES